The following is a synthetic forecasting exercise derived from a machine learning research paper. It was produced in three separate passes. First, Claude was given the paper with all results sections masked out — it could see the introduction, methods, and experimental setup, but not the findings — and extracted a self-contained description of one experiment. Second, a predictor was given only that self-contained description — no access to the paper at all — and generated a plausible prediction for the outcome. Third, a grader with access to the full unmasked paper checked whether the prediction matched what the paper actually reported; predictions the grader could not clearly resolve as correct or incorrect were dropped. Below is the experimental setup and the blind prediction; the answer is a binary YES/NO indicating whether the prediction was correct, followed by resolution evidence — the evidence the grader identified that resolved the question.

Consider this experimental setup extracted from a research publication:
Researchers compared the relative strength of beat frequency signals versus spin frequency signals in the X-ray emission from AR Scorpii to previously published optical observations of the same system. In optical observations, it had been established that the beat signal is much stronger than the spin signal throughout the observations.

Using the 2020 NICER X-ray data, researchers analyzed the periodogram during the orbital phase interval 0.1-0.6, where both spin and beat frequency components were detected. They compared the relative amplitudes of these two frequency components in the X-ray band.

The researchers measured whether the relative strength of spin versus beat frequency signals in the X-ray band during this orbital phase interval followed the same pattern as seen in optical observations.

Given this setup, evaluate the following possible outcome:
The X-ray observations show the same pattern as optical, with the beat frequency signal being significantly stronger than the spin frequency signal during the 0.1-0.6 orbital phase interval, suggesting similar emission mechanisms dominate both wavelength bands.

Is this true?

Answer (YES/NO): NO